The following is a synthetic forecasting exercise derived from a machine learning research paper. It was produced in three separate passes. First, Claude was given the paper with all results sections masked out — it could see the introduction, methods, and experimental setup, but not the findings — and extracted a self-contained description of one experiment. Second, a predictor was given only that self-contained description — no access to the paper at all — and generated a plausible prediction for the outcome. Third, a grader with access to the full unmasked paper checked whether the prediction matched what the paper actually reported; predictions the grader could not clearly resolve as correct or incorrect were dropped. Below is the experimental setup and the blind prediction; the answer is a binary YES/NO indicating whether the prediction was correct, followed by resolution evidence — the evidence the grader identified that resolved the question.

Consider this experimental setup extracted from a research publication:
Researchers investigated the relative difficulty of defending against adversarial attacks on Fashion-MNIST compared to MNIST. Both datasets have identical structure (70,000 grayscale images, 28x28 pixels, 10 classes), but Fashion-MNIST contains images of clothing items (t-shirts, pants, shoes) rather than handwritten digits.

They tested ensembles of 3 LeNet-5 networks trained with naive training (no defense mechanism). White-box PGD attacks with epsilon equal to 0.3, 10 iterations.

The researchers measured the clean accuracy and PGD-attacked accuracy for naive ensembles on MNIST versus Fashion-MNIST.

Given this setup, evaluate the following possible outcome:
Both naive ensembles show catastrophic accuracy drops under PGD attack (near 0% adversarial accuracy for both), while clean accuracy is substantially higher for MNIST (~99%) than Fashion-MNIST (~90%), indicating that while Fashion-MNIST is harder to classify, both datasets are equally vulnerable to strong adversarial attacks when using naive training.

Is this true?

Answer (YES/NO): NO